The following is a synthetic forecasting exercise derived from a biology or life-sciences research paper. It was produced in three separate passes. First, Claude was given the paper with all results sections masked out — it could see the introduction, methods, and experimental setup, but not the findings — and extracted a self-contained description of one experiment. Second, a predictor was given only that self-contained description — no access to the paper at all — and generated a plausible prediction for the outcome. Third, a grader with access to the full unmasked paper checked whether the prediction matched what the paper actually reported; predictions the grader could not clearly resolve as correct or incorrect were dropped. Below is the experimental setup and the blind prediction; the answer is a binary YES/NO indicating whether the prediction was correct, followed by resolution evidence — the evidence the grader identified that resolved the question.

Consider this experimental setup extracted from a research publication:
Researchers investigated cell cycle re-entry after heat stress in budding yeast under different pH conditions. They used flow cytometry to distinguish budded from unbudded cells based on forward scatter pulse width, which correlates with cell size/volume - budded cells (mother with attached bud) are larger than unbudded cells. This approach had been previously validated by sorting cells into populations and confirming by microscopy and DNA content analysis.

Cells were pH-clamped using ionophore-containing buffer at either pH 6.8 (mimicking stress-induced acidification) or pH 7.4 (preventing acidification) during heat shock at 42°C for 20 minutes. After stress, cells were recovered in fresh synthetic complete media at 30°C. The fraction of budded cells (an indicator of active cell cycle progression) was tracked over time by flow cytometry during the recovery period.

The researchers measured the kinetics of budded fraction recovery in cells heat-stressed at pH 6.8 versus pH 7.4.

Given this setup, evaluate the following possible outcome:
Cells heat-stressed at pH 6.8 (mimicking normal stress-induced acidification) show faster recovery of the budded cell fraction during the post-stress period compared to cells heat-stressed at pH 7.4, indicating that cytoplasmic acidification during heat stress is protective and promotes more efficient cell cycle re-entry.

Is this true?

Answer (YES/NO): YES